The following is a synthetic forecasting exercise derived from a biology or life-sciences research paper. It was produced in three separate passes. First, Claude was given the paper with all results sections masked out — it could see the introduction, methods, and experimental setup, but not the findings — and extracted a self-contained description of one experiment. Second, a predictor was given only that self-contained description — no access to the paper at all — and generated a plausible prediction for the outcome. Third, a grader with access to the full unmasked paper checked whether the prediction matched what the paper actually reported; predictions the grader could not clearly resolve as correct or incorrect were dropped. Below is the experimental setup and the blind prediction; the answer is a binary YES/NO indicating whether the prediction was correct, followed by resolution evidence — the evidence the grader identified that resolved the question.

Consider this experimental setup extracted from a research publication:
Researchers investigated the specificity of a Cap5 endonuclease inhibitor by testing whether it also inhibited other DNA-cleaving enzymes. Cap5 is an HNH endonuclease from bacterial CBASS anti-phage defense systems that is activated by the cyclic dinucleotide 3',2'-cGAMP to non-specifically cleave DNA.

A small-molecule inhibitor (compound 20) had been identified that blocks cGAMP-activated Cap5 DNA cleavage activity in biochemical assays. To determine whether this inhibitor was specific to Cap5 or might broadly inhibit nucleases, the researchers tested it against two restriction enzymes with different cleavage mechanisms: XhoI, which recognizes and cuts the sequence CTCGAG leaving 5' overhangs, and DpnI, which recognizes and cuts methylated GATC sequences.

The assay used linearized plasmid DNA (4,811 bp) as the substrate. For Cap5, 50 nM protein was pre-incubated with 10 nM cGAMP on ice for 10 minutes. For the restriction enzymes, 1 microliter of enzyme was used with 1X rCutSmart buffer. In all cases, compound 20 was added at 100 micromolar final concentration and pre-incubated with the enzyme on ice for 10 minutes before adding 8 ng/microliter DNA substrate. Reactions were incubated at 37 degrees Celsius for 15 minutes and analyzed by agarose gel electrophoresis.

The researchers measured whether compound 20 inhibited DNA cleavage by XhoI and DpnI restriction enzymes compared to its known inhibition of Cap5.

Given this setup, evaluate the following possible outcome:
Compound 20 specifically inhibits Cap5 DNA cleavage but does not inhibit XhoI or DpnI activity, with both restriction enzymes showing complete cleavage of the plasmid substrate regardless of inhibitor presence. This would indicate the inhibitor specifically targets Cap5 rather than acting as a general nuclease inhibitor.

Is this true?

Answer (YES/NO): YES